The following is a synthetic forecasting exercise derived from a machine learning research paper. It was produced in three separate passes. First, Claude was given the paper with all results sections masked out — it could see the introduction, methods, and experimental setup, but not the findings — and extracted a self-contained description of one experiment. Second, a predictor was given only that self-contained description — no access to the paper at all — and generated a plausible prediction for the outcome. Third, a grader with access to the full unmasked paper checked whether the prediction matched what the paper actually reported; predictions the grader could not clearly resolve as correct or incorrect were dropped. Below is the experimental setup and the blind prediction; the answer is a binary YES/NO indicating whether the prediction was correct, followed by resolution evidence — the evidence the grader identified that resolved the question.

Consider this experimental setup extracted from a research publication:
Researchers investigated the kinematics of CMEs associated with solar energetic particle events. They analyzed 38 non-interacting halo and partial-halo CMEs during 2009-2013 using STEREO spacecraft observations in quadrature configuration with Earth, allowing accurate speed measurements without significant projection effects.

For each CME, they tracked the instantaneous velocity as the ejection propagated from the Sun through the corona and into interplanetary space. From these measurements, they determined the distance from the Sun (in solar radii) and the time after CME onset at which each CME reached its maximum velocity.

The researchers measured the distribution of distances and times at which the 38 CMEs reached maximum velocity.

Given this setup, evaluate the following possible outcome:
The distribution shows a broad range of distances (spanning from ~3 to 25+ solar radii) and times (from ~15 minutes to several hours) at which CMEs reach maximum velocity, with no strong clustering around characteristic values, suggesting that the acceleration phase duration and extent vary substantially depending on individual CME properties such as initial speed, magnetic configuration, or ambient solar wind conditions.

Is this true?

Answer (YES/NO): NO